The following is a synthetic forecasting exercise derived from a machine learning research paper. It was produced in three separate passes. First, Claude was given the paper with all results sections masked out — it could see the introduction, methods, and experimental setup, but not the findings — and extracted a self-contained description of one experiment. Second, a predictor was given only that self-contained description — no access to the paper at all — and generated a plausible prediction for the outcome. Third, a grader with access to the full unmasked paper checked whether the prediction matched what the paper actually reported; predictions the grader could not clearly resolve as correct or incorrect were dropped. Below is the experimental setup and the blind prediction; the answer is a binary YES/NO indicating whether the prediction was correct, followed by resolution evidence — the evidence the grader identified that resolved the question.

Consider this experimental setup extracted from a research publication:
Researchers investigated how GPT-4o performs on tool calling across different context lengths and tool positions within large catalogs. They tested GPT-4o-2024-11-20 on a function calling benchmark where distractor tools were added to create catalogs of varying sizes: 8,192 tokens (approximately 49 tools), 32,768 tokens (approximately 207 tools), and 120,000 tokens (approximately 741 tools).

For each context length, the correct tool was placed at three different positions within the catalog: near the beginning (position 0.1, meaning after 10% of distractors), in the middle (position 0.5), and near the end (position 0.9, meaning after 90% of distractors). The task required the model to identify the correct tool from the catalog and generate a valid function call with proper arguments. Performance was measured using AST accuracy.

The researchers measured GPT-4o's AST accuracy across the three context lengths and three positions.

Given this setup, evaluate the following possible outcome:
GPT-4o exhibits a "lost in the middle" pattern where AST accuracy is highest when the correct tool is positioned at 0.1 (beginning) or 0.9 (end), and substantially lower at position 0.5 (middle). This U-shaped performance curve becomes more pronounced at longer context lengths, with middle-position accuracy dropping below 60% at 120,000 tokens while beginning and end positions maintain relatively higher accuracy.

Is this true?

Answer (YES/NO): NO